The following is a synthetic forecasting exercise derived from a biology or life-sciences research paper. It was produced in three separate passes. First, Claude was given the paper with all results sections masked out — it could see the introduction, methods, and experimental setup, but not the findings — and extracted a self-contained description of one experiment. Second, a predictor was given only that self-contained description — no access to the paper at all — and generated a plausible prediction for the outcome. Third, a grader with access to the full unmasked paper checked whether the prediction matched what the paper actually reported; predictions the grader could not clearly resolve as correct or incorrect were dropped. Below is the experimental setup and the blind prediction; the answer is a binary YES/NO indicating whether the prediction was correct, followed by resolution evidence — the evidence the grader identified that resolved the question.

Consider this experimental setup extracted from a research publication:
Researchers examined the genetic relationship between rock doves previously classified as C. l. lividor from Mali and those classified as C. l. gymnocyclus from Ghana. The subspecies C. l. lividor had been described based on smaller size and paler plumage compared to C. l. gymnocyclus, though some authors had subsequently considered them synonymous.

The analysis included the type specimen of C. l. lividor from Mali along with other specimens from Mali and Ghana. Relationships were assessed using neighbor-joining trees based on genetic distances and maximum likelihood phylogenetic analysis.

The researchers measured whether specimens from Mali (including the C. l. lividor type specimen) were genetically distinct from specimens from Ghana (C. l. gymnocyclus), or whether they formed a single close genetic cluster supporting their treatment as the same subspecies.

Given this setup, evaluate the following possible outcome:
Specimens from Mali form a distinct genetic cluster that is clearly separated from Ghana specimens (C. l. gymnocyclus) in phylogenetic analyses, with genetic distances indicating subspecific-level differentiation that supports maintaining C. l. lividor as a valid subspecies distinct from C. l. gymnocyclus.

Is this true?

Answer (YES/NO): NO